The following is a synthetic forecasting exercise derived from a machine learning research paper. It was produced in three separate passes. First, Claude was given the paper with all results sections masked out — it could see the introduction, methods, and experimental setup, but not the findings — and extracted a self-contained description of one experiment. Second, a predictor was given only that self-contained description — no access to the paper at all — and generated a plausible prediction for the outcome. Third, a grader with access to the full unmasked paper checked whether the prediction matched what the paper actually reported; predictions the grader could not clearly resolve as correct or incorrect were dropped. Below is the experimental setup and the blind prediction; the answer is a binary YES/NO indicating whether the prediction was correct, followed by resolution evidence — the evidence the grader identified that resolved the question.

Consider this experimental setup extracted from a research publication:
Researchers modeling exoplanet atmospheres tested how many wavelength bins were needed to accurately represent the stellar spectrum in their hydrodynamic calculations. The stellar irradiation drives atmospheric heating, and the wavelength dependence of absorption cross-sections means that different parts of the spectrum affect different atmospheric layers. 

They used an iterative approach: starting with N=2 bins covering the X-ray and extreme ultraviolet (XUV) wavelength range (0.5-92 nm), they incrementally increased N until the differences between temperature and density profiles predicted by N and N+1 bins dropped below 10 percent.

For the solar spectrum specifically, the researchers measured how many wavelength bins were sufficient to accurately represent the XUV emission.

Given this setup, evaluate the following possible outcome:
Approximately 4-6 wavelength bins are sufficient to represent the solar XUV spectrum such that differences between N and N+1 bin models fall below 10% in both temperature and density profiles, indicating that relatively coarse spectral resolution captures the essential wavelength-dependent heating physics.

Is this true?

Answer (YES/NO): NO